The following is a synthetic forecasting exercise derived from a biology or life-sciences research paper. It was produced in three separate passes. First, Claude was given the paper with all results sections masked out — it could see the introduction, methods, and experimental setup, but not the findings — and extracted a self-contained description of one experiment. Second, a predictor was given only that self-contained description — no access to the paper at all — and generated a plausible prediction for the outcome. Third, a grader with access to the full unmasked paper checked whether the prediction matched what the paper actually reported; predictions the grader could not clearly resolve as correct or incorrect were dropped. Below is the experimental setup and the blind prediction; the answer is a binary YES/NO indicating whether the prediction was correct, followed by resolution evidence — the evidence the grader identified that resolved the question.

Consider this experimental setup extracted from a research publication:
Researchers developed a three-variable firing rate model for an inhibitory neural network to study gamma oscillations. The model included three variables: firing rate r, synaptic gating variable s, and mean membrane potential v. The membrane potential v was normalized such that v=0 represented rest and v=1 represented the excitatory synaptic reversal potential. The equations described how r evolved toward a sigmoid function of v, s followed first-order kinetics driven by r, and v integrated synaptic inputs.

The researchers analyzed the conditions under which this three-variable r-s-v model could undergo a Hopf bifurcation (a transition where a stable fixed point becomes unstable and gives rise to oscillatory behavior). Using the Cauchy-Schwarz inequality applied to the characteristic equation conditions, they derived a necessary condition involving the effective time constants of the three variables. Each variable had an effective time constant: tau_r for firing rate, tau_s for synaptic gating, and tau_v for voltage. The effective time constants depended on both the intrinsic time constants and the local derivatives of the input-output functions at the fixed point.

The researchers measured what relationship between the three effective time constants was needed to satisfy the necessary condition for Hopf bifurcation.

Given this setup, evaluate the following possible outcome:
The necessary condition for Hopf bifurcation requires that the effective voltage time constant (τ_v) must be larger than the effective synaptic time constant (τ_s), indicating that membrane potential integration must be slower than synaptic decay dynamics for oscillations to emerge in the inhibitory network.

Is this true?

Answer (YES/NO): NO